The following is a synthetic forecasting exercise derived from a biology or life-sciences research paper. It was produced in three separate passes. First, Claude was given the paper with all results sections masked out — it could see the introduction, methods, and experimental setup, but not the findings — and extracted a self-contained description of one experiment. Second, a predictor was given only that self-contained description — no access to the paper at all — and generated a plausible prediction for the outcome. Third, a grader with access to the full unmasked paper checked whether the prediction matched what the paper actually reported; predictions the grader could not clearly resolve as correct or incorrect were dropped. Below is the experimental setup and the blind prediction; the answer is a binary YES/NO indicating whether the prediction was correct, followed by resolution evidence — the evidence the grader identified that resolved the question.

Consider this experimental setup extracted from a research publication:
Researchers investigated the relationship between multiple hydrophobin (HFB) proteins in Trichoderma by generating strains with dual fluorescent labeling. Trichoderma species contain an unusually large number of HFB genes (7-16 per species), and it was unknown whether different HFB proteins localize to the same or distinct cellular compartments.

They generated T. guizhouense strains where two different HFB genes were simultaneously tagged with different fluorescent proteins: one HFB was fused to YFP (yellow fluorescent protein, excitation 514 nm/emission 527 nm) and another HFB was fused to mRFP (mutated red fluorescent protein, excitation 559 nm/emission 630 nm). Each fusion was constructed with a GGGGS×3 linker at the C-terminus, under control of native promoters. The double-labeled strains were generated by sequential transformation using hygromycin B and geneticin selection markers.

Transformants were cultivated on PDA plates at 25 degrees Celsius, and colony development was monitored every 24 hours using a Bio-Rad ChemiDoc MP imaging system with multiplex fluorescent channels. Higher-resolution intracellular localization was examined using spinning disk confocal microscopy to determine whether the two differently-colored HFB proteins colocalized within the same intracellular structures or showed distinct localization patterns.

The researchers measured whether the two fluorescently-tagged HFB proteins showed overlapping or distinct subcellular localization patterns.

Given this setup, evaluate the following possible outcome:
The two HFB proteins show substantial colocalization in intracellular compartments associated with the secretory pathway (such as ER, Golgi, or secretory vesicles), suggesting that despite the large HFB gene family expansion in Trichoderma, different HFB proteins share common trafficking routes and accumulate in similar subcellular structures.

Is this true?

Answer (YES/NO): NO